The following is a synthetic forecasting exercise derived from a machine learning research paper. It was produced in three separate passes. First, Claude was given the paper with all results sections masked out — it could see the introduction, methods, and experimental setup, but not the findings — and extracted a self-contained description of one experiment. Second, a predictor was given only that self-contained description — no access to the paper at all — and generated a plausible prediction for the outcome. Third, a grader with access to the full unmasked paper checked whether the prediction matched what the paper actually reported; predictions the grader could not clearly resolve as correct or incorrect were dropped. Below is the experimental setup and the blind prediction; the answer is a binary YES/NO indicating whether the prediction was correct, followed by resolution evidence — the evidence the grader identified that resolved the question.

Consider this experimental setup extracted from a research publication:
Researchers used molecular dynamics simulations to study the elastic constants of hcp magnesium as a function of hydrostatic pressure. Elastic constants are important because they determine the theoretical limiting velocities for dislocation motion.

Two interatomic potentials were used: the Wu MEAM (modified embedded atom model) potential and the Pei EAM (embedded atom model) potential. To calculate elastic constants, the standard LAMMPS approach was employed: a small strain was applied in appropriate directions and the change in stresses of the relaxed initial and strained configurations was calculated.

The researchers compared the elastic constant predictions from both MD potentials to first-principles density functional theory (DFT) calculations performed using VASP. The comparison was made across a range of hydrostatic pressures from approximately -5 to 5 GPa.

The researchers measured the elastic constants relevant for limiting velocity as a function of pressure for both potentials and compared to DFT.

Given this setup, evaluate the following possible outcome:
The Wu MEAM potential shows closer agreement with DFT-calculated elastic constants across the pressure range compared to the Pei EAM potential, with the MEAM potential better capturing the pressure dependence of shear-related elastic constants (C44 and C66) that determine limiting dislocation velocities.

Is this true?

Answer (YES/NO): YES